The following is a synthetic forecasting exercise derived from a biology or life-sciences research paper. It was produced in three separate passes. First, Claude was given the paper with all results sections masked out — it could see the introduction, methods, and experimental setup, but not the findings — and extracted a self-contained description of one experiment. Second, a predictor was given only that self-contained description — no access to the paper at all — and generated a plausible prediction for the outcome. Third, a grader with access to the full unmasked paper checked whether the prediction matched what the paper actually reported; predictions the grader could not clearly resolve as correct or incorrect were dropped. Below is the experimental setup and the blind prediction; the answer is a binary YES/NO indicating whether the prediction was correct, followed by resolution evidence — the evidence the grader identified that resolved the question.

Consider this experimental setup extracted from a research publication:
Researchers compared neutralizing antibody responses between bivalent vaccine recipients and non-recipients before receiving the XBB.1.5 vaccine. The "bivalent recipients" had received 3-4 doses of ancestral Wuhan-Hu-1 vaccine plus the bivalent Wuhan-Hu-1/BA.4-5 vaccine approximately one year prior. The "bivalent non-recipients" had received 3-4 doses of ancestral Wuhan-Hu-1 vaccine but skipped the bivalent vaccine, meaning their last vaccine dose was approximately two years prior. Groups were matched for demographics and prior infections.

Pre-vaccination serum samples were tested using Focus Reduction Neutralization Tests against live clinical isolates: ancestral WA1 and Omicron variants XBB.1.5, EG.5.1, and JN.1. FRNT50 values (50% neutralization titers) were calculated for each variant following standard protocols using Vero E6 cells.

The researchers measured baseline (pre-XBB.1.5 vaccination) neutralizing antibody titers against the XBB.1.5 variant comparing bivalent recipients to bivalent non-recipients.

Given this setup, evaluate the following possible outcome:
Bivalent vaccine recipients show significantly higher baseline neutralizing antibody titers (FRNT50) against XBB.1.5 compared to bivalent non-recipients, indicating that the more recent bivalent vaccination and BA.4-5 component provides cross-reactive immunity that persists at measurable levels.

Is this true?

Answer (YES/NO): NO